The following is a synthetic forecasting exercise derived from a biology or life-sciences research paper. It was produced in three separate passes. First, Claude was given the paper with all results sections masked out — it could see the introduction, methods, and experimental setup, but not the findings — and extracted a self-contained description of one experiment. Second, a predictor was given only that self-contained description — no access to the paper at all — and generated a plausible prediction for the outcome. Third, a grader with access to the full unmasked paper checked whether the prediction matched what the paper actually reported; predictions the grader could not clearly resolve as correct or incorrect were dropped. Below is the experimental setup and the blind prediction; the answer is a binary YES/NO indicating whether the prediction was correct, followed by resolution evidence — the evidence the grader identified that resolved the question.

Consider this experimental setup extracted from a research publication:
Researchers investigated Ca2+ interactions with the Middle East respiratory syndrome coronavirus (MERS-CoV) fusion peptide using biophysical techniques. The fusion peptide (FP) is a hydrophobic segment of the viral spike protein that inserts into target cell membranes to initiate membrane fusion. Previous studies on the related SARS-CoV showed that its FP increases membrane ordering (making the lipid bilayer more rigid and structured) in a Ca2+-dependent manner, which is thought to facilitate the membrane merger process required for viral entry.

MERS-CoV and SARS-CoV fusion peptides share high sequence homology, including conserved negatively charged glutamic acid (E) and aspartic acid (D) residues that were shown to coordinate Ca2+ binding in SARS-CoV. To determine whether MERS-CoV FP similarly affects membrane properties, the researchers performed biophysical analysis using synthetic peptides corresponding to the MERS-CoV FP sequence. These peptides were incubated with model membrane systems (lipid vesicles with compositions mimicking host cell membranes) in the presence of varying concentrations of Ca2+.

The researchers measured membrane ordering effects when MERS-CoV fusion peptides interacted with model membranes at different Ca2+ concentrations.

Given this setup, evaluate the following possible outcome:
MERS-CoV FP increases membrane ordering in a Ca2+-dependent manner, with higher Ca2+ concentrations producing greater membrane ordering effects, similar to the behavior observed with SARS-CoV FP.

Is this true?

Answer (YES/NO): YES